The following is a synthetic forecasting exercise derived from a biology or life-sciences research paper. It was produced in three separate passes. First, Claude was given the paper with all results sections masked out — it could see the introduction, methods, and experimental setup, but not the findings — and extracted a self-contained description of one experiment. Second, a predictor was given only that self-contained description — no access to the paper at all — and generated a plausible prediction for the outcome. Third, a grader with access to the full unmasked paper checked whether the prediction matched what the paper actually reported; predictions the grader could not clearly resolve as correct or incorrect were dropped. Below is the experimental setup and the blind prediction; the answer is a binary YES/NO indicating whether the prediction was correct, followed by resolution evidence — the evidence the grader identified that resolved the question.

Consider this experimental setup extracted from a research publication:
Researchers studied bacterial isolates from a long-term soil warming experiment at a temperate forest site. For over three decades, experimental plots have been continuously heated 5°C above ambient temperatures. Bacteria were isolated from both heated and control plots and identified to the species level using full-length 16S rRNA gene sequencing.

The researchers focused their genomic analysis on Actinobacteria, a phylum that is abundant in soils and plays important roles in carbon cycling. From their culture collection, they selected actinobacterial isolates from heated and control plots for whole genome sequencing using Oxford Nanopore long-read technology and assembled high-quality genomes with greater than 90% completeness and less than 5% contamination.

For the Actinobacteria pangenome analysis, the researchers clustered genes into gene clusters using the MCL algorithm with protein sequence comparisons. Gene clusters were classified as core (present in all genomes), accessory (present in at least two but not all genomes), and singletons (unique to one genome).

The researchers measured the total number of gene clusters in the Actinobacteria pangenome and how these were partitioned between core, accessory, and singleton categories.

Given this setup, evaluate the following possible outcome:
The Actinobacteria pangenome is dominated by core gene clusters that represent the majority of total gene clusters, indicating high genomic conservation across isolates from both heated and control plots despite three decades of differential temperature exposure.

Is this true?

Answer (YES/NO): NO